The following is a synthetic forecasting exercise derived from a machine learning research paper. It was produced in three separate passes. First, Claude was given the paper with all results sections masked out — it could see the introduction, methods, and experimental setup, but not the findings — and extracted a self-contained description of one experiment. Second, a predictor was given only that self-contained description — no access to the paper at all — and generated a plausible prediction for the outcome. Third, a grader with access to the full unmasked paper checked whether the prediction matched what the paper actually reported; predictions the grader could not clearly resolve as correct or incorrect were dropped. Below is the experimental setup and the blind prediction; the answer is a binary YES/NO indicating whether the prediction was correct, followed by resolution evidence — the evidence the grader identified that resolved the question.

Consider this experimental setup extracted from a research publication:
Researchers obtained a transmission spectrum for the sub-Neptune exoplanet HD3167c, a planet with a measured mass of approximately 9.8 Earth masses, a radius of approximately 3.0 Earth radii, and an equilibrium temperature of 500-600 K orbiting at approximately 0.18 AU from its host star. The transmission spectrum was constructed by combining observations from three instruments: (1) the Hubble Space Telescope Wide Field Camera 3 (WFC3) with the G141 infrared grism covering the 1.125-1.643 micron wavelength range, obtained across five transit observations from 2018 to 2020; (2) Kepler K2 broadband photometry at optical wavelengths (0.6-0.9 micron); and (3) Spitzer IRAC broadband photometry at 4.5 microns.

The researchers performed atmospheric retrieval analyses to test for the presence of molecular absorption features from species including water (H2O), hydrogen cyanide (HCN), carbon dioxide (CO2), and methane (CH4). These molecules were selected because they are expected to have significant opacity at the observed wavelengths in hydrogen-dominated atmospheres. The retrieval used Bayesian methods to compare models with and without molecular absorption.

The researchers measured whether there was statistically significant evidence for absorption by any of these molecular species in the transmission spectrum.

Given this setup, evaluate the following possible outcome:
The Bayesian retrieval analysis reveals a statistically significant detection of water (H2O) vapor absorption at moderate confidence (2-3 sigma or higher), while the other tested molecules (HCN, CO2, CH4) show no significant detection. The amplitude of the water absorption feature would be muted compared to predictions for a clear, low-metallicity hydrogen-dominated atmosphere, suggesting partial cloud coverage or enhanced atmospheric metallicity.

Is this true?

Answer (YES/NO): NO